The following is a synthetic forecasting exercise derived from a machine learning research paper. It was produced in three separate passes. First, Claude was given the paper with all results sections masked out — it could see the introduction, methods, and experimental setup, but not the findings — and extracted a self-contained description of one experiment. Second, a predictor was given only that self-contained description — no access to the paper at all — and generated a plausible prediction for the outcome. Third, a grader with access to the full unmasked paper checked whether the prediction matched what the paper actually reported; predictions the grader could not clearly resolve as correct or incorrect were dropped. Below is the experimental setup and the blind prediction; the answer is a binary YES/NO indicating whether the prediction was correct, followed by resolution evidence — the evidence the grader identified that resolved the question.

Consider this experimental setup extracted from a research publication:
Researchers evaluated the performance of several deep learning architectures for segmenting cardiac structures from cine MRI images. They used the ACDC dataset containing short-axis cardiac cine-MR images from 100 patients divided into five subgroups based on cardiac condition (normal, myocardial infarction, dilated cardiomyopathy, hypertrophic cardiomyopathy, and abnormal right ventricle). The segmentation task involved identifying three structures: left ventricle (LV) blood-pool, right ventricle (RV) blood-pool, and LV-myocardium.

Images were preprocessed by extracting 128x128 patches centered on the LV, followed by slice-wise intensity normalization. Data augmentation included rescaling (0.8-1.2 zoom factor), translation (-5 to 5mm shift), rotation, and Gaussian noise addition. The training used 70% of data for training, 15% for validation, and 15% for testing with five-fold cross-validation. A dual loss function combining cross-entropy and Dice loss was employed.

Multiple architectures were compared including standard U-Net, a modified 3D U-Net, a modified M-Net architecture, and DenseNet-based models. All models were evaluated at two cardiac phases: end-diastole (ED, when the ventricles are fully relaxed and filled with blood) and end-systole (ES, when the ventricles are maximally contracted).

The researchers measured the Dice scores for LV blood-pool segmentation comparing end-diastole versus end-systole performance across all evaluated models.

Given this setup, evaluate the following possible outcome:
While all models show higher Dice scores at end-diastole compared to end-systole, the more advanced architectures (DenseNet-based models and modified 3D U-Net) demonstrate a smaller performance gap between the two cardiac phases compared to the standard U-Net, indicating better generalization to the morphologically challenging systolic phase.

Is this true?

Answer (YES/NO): NO